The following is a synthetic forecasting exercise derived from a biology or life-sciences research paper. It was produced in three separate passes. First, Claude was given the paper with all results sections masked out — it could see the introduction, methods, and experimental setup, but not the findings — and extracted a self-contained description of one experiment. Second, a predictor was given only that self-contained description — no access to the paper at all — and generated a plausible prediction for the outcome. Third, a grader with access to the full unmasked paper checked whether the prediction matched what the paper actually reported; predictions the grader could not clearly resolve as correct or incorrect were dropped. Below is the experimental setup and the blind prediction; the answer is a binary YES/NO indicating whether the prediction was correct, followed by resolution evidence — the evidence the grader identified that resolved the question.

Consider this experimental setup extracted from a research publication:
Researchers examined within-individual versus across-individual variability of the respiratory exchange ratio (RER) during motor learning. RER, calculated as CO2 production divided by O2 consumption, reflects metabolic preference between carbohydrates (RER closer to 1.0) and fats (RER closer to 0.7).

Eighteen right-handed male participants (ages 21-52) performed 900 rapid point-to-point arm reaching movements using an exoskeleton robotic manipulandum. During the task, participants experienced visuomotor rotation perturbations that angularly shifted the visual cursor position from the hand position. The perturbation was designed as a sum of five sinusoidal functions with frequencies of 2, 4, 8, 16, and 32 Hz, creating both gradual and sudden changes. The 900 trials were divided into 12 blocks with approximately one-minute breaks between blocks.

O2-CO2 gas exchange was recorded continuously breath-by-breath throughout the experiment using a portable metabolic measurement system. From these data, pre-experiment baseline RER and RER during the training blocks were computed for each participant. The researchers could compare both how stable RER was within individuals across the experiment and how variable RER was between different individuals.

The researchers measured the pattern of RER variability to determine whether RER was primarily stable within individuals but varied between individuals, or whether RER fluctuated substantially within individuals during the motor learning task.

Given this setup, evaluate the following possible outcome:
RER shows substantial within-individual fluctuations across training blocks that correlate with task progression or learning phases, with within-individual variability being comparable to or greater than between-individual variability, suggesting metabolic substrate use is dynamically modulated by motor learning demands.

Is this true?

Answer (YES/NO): NO